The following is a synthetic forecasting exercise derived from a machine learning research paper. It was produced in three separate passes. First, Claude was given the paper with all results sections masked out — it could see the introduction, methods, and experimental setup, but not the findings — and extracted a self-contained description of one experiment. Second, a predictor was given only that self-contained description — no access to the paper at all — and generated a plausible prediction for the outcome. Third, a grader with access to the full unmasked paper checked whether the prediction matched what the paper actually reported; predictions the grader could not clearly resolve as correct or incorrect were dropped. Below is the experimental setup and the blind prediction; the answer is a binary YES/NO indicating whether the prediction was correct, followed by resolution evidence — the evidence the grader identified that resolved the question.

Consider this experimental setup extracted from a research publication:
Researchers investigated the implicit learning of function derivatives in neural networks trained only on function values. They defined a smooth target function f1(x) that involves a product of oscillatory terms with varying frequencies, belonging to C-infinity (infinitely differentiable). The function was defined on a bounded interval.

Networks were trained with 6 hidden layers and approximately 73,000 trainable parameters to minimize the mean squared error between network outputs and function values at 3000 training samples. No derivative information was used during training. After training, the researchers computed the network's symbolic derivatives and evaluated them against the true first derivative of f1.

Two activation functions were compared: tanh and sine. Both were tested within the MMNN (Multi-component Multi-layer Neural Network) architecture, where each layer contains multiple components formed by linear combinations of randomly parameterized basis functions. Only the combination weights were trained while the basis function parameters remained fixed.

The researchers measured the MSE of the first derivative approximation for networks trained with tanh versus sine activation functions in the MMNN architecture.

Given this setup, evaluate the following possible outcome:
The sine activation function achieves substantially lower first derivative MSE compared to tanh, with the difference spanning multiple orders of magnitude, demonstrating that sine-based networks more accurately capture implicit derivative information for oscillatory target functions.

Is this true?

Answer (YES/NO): YES